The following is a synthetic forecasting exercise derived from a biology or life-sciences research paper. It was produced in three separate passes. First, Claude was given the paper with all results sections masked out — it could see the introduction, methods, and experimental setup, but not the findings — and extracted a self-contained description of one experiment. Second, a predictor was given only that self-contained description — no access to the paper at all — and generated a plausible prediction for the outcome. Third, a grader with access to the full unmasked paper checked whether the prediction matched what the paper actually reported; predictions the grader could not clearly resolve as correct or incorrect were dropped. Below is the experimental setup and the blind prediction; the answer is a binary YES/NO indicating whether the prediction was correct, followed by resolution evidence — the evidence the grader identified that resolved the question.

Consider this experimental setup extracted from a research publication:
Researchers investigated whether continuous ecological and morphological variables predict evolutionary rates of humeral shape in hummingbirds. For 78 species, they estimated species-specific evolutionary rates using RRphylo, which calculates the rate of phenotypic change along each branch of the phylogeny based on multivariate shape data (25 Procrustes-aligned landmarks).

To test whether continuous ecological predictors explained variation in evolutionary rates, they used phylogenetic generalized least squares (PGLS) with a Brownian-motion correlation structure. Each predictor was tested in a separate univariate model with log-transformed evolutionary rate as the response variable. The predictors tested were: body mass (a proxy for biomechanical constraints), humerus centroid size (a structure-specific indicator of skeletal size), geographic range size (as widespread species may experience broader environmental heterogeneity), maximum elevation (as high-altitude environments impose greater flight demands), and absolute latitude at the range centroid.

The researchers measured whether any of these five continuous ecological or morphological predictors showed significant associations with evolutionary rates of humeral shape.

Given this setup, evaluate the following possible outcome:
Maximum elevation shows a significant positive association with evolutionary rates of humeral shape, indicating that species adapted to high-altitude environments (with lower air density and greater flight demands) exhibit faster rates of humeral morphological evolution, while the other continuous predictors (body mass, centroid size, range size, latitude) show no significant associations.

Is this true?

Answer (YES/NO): NO